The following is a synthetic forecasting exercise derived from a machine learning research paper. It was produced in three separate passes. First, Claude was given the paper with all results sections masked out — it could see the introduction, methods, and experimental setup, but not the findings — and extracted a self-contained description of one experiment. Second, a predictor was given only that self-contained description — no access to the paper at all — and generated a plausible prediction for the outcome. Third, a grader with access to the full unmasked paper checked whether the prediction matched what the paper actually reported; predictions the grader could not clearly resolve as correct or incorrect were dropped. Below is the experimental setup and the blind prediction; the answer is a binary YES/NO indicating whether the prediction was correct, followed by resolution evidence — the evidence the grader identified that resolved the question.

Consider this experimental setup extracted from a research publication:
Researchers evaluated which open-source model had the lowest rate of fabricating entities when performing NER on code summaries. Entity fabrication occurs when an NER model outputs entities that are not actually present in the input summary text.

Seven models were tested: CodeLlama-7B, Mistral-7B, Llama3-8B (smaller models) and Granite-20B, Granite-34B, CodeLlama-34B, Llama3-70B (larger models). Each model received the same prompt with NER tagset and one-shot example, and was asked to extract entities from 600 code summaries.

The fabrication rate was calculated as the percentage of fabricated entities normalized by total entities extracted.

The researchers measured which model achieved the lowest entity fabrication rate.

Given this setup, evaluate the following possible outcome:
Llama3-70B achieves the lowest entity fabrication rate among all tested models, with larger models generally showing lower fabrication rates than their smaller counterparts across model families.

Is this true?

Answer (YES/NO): YES